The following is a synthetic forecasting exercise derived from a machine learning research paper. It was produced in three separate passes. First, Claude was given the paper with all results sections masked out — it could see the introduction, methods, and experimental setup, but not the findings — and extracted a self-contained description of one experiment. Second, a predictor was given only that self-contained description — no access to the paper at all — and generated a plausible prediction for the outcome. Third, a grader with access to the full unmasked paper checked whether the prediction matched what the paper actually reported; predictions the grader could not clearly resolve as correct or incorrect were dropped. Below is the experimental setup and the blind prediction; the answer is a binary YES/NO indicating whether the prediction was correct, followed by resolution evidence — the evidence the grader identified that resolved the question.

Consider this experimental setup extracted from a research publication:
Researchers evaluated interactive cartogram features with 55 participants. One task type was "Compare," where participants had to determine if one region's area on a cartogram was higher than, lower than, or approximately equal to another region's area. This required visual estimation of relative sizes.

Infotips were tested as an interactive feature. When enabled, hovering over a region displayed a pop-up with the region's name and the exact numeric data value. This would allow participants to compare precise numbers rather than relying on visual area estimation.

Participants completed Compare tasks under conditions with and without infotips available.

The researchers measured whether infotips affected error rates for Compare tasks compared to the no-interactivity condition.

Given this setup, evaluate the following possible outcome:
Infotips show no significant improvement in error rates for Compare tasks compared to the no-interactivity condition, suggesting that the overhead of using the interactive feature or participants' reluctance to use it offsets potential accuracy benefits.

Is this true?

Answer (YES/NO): YES